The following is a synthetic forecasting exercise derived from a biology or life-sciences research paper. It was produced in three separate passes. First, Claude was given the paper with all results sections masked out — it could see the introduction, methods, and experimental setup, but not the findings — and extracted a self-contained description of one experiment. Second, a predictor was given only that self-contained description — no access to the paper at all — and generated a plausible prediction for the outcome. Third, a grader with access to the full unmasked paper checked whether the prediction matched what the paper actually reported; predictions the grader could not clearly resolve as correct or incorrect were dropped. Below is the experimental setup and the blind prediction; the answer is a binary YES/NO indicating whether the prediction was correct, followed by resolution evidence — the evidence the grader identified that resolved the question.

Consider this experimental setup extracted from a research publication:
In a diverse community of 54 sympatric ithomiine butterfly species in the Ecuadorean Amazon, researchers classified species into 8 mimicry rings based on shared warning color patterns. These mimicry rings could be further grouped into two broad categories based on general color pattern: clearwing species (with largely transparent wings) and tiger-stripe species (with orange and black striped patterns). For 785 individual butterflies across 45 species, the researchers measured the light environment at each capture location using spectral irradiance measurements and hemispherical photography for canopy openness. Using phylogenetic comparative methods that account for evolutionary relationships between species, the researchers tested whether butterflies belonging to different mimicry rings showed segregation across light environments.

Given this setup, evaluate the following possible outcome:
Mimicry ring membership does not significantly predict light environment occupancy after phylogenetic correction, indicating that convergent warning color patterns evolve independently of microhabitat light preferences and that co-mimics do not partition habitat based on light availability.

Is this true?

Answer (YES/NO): NO